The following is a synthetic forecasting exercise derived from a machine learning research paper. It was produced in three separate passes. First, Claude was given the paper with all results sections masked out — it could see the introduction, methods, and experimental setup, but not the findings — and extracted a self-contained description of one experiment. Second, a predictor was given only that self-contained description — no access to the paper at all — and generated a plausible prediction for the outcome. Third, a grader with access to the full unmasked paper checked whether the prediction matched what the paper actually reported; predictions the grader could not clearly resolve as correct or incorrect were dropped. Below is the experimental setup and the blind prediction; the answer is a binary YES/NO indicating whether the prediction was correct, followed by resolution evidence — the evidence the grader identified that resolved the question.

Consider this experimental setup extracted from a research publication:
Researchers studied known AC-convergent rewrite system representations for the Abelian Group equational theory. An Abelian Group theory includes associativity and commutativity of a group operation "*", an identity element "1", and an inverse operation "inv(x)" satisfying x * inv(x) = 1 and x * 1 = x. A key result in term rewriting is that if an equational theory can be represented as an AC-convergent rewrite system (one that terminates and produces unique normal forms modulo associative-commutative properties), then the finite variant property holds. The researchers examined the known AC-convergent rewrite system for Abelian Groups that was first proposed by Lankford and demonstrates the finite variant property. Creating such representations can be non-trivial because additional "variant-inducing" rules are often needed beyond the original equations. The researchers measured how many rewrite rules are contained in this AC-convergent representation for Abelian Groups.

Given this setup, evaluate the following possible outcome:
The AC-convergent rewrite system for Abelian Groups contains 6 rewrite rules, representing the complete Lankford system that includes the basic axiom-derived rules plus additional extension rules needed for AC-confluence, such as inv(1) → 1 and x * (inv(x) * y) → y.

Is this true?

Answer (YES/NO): NO